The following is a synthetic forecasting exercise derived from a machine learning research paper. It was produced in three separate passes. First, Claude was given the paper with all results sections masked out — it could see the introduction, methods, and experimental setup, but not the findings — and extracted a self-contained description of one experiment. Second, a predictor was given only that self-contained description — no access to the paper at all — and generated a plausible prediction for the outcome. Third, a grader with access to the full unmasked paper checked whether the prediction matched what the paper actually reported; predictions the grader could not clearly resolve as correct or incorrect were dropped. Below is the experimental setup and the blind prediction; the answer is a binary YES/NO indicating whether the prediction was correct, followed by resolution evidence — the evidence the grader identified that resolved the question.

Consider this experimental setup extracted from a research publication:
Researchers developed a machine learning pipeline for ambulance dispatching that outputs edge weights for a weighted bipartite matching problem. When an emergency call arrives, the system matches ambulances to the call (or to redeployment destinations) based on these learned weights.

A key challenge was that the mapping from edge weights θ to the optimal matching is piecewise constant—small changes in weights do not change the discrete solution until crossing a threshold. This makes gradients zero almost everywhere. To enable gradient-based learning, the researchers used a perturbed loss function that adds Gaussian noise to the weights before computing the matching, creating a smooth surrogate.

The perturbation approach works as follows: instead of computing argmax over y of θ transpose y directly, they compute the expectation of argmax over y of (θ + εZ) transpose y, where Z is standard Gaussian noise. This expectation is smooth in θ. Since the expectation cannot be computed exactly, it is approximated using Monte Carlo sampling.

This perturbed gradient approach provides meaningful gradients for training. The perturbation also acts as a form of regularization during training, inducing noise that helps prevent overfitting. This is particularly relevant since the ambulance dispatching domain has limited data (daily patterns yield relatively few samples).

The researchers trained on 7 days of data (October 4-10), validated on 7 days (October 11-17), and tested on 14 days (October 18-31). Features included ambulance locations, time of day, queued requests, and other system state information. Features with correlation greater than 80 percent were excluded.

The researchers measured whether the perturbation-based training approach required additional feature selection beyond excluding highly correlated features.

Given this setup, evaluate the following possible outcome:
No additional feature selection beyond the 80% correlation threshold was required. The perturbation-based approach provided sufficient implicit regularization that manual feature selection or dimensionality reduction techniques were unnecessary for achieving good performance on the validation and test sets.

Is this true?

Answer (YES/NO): YES